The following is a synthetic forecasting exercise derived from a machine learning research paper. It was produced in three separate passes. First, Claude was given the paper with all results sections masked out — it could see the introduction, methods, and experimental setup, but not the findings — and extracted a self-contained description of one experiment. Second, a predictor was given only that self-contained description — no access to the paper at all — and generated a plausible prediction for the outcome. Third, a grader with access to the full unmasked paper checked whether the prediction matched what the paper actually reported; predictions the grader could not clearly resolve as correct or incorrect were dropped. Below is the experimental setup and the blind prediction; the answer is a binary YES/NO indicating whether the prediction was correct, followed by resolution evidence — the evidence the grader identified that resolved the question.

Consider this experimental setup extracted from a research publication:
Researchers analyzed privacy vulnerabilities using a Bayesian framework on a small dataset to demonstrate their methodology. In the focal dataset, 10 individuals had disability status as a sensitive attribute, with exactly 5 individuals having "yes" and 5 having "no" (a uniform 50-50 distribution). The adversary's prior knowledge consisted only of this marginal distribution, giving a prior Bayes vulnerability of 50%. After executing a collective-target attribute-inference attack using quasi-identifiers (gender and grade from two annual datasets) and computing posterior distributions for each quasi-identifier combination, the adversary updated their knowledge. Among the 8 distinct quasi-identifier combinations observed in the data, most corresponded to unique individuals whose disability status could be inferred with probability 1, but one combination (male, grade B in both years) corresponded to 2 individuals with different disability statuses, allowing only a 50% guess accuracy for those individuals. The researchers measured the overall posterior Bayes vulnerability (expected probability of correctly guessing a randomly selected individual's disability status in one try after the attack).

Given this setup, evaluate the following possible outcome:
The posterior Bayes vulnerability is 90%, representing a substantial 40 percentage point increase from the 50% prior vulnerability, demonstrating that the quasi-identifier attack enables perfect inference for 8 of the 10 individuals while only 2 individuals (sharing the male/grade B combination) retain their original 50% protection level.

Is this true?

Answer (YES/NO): YES